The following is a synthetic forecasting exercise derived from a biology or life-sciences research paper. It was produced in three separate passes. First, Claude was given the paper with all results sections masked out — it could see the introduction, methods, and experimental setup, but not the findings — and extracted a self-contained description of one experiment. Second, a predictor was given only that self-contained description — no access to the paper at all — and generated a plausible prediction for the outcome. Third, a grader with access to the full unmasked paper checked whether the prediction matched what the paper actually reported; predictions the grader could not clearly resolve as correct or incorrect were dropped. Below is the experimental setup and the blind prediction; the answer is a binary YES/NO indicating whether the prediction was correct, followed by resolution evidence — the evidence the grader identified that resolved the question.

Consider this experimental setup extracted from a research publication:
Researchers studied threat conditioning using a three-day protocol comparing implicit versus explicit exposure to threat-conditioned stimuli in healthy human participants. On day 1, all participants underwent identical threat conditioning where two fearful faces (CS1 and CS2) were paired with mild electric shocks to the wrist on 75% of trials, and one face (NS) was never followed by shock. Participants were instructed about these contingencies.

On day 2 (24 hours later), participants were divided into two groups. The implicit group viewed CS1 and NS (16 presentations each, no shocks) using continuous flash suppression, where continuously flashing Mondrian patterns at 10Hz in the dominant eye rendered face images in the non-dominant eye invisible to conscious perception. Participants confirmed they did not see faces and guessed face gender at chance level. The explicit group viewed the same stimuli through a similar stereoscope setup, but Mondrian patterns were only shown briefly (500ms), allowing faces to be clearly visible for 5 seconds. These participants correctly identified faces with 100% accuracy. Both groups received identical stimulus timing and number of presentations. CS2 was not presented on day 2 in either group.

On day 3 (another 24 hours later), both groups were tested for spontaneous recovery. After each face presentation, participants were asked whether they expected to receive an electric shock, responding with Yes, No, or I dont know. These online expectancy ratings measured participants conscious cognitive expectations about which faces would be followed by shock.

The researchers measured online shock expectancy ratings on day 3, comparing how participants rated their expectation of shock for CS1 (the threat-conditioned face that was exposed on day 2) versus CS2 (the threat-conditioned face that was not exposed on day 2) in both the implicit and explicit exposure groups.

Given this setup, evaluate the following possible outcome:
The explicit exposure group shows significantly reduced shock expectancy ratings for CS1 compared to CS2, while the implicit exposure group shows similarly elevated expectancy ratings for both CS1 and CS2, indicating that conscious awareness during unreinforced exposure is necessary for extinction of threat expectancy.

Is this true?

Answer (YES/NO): NO